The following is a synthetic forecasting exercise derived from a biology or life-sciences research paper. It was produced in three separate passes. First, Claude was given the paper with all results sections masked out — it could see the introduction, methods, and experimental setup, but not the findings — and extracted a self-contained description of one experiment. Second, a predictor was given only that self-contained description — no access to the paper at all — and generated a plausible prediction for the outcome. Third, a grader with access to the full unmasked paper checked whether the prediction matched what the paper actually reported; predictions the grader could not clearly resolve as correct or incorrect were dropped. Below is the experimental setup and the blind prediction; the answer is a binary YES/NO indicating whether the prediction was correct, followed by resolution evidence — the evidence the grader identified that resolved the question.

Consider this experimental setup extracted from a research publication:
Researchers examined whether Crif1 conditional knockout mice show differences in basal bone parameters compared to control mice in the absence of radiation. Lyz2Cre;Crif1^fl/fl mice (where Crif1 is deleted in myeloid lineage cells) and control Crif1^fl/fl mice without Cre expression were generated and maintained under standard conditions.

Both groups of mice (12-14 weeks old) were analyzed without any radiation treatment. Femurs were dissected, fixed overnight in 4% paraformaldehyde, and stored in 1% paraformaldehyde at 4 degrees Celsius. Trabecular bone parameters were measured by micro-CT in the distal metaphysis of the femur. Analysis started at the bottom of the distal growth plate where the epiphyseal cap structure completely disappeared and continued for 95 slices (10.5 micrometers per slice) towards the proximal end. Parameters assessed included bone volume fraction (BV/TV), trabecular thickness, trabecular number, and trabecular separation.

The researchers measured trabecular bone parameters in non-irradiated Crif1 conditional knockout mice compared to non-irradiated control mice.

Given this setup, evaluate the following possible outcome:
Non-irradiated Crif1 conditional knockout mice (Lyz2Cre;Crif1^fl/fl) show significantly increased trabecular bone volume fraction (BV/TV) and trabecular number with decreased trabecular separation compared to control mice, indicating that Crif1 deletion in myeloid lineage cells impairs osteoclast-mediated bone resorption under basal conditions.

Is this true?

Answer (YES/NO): NO